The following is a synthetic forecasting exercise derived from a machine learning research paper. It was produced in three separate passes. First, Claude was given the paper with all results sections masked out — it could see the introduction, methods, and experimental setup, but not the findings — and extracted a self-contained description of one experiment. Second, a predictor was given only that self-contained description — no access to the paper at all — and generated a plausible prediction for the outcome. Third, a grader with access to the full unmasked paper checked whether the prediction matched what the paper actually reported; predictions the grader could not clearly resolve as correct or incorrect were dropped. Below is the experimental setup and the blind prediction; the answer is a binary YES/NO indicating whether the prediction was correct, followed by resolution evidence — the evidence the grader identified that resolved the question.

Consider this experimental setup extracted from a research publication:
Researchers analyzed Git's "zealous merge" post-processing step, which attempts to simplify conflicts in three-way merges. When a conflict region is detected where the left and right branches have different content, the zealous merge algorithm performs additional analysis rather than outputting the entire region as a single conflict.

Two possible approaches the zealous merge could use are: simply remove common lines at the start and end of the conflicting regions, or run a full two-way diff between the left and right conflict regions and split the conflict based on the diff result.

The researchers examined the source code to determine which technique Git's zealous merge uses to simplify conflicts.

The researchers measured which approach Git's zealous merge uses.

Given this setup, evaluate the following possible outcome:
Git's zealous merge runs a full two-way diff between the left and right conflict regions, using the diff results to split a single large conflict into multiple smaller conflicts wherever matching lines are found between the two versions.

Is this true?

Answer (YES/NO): YES